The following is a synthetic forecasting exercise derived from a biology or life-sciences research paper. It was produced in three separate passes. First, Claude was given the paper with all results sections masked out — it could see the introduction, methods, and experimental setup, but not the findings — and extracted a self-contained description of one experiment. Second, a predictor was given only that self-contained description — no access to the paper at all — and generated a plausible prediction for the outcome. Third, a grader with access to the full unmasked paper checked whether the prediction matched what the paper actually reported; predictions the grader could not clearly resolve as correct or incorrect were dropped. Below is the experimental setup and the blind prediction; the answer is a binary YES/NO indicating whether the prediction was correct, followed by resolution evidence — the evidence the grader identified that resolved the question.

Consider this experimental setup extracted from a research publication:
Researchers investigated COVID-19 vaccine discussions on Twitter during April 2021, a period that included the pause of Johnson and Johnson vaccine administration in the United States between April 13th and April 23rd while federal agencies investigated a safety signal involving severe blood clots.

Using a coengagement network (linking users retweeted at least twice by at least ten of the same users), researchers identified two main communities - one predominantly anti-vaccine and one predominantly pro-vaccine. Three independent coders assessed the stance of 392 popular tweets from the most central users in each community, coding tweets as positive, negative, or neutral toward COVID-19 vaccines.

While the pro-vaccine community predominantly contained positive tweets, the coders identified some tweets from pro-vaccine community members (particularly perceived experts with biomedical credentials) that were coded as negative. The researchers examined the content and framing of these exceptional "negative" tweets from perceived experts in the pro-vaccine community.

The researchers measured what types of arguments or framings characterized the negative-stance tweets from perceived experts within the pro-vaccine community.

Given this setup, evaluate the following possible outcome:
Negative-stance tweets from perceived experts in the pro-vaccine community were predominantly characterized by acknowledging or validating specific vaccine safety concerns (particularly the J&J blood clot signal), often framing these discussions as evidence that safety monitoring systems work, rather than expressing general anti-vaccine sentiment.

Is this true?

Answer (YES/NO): YES